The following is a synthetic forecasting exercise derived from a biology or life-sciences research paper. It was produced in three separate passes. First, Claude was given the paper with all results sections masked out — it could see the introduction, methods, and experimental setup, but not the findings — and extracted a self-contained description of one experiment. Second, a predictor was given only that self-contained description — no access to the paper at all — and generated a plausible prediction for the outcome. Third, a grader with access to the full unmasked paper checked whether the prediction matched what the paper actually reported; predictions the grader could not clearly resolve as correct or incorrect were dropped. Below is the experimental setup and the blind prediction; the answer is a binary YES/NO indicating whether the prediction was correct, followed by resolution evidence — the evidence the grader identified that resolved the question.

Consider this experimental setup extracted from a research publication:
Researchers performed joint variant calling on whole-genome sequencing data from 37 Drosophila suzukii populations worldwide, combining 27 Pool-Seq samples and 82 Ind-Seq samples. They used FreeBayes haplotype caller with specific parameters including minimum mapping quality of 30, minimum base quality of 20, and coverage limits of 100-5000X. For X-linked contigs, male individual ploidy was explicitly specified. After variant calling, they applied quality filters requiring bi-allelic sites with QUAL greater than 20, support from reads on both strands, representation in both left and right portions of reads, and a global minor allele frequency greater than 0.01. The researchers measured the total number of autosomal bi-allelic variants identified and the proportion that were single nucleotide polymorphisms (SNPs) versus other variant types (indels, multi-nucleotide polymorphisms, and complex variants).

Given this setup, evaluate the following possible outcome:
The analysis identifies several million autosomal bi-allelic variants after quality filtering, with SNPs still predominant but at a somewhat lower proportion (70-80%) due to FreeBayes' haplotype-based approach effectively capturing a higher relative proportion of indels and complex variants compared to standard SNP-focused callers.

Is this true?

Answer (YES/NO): NO